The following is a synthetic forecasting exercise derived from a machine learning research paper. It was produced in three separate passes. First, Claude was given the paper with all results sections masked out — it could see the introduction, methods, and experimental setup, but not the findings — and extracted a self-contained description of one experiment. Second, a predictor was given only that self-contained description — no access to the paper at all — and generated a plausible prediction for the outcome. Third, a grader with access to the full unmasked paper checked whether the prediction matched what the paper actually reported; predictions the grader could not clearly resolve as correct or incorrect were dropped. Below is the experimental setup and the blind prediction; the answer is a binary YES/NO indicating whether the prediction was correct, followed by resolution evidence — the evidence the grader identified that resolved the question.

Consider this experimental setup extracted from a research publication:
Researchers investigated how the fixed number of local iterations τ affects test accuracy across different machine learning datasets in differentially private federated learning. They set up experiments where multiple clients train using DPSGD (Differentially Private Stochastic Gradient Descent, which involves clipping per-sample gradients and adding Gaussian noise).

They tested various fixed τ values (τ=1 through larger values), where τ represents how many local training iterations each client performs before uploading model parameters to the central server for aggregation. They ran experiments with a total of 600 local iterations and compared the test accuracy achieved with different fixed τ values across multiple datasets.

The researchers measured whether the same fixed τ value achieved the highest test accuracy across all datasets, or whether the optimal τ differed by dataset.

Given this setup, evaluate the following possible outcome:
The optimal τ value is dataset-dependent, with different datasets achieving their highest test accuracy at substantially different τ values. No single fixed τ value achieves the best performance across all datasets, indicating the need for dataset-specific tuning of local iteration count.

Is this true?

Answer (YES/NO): YES